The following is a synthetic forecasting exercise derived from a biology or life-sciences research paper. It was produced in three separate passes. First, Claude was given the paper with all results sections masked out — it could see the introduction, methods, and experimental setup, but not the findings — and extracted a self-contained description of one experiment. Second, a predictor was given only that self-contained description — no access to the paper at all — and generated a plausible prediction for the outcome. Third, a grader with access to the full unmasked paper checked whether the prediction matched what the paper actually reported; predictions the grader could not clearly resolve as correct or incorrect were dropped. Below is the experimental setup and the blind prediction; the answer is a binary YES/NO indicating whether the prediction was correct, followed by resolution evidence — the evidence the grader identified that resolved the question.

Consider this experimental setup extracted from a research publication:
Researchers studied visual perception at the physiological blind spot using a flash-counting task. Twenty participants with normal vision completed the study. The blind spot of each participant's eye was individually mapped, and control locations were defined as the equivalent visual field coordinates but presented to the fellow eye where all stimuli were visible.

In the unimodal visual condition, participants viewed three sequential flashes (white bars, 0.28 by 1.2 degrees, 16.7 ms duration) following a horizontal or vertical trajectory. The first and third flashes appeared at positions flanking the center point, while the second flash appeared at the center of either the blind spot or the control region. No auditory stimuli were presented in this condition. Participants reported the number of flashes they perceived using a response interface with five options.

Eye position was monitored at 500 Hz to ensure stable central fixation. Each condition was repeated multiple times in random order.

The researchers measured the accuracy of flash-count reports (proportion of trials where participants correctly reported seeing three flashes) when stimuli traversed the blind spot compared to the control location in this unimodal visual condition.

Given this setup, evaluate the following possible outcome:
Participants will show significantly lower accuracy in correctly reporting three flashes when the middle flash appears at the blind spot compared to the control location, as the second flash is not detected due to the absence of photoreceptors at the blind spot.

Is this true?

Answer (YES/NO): YES